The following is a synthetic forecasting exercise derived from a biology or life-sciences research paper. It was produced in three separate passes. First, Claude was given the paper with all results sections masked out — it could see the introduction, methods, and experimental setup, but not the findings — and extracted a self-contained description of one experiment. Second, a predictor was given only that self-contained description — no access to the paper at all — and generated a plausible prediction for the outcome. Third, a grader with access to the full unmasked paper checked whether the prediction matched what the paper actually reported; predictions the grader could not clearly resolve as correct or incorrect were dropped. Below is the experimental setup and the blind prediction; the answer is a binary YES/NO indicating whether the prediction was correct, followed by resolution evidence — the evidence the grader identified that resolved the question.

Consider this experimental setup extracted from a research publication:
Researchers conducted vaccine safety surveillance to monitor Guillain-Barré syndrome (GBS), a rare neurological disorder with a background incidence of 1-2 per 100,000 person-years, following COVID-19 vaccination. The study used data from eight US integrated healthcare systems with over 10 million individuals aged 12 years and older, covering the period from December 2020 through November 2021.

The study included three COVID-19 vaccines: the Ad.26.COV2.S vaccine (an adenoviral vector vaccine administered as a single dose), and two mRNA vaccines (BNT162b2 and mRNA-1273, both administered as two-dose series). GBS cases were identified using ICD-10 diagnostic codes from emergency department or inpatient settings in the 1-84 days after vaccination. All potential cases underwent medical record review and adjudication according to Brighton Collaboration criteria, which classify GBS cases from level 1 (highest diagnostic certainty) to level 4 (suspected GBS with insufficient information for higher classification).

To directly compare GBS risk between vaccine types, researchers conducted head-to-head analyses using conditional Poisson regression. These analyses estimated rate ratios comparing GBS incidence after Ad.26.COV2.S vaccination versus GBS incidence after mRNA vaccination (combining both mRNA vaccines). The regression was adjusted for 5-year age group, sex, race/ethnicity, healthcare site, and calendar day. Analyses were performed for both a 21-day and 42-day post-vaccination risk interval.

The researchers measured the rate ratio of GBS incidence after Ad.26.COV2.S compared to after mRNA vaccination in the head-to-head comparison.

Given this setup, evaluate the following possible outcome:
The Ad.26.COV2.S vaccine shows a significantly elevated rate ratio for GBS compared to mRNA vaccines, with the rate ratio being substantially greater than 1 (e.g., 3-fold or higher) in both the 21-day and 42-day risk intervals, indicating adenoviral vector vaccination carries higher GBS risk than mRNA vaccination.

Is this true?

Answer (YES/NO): YES